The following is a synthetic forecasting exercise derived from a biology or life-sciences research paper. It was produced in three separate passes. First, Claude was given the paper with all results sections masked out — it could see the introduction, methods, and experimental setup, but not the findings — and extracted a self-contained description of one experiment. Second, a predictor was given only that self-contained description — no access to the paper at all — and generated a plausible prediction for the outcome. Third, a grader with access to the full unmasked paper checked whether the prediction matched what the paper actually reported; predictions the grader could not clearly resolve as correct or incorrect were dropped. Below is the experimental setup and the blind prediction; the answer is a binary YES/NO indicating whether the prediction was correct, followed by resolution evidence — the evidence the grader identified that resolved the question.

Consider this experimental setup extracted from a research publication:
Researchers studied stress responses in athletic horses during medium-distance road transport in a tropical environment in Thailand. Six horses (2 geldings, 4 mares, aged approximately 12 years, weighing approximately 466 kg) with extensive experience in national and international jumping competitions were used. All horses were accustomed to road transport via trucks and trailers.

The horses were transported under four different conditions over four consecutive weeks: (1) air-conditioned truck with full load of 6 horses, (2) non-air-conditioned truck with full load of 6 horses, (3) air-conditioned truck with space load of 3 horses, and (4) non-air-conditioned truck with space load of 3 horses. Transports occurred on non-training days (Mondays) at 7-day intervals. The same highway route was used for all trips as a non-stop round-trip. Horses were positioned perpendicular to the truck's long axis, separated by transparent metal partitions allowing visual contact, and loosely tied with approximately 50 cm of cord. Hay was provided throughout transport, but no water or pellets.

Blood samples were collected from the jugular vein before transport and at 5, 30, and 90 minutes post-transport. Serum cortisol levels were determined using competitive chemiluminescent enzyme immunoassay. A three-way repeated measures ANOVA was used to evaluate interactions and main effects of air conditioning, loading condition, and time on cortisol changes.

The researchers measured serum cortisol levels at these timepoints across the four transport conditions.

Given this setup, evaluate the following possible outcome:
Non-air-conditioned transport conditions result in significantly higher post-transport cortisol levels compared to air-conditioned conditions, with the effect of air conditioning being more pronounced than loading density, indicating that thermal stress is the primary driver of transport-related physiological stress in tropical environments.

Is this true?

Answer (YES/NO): NO